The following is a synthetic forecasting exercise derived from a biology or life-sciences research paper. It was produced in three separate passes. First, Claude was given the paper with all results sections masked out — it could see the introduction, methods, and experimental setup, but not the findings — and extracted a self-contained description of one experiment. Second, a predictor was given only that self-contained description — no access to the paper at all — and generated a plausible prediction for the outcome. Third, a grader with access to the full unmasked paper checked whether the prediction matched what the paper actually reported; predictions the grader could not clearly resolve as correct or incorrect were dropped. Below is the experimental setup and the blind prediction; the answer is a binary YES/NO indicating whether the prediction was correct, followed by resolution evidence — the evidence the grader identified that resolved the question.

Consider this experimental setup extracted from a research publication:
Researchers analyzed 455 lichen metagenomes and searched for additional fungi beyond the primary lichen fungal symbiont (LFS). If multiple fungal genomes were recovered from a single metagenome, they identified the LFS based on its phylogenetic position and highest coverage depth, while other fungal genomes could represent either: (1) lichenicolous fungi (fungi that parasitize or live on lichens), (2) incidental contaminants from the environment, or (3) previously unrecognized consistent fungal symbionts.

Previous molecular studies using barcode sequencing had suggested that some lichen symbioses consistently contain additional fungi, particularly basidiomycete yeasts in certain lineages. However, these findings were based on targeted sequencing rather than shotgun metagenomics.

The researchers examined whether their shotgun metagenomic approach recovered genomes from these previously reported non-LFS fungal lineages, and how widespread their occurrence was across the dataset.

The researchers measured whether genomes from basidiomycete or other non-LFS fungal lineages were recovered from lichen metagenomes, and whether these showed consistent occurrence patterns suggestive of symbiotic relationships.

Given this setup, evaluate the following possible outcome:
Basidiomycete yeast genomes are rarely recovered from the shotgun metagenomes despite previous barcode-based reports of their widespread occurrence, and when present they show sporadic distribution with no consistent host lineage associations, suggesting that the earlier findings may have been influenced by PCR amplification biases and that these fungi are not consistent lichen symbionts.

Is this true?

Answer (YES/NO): NO